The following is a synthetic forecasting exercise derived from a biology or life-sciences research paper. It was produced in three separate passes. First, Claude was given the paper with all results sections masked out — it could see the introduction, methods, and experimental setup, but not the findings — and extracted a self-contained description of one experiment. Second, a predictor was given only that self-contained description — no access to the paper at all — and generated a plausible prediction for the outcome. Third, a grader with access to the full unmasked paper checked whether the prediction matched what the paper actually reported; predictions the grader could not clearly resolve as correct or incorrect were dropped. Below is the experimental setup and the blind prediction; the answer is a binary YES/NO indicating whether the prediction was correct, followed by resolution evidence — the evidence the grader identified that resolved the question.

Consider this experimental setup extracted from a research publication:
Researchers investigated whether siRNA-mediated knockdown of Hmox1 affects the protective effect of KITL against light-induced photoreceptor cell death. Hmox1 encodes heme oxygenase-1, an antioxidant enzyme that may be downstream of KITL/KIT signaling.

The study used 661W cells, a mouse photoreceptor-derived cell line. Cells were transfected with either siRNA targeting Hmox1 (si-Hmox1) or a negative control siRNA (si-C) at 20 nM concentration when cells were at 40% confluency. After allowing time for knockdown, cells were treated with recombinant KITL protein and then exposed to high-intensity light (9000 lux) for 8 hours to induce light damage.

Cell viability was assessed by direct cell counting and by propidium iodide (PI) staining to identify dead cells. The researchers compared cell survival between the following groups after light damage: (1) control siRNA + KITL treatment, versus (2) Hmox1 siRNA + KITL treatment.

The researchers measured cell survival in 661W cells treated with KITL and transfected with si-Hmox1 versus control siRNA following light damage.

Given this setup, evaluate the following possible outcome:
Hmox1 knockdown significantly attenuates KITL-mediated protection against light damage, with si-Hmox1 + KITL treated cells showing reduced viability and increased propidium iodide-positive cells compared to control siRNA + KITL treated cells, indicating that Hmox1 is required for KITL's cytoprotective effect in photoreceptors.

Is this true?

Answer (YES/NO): YES